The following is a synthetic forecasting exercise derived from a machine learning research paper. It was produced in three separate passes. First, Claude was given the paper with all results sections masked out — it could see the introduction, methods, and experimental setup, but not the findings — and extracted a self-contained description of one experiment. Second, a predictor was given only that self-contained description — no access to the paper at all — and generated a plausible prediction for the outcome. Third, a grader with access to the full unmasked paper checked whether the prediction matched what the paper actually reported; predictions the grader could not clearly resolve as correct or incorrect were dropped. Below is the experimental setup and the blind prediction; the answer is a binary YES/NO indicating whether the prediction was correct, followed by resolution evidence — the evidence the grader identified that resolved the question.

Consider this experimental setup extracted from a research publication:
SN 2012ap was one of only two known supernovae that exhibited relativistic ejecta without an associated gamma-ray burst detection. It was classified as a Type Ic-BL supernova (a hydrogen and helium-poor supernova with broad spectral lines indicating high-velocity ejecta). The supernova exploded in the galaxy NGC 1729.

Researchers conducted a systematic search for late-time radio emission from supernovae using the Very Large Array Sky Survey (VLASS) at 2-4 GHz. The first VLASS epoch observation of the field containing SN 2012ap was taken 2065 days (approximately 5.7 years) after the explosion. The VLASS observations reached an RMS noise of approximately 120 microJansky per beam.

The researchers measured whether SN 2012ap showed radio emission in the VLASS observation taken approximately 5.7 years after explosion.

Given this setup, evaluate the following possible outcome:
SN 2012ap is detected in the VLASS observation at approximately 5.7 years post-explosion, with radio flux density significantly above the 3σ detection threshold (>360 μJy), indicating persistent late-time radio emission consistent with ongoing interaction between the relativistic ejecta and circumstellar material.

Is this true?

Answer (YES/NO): NO